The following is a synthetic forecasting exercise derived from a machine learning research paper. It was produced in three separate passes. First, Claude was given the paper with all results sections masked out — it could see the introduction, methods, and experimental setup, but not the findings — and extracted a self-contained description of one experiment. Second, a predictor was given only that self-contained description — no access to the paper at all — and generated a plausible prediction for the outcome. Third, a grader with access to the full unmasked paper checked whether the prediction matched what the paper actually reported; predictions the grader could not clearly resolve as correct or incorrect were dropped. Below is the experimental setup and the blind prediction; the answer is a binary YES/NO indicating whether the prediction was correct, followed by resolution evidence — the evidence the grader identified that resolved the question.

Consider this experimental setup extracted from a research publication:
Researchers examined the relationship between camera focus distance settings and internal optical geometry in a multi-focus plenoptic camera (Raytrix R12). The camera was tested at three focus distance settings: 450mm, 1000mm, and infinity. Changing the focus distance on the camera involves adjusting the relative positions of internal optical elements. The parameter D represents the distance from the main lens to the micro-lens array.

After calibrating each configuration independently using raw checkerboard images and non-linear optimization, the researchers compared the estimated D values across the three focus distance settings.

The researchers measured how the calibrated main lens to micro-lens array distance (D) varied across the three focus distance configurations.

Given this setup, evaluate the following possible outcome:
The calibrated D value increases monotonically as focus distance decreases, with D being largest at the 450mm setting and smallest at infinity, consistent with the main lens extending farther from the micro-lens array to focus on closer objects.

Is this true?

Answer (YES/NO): YES